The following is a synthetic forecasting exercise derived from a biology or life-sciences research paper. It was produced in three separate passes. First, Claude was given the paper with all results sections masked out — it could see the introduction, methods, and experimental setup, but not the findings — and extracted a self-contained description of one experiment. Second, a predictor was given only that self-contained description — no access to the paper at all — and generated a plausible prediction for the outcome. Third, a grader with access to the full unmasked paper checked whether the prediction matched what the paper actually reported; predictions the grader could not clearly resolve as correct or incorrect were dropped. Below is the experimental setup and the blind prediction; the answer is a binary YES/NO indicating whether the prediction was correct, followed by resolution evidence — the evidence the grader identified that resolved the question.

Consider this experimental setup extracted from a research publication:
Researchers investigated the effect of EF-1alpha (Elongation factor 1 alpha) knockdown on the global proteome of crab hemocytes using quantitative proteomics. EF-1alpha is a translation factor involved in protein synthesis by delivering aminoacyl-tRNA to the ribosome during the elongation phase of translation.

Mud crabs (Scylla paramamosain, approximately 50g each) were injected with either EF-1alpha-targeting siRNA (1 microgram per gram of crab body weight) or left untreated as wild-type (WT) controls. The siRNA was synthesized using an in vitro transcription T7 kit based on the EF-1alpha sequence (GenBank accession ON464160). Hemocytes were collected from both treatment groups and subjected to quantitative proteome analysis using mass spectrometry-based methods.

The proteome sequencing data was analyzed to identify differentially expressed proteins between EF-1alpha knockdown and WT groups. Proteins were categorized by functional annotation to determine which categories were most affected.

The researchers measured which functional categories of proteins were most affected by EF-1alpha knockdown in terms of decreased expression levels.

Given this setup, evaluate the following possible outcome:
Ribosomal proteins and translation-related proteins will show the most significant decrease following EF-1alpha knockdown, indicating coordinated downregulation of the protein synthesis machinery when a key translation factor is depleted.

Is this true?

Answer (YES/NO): NO